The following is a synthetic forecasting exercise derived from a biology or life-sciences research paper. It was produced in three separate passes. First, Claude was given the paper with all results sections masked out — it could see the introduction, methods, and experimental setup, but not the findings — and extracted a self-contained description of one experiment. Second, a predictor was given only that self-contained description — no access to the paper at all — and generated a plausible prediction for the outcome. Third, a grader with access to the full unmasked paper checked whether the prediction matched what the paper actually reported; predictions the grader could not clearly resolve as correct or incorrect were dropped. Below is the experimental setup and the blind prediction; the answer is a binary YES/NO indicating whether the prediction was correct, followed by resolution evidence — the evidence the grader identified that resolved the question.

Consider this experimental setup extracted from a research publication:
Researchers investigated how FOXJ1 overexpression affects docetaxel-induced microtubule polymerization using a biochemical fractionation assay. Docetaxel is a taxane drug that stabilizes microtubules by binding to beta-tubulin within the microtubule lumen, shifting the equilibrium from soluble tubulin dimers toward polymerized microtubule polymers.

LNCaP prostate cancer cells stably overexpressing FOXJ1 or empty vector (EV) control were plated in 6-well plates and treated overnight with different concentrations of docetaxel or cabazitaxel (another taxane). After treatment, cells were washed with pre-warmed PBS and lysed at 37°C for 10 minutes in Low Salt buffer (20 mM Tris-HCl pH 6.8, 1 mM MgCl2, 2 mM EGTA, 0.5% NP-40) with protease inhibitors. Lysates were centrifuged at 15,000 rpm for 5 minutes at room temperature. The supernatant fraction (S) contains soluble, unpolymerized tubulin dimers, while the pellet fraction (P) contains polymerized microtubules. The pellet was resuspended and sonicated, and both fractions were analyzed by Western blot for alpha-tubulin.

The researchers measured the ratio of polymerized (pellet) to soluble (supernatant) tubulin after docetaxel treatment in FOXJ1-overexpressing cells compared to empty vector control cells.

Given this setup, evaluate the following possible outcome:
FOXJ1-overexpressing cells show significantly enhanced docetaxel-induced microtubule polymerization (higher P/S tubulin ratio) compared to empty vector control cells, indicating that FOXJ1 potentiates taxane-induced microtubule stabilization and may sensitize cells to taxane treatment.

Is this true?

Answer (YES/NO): NO